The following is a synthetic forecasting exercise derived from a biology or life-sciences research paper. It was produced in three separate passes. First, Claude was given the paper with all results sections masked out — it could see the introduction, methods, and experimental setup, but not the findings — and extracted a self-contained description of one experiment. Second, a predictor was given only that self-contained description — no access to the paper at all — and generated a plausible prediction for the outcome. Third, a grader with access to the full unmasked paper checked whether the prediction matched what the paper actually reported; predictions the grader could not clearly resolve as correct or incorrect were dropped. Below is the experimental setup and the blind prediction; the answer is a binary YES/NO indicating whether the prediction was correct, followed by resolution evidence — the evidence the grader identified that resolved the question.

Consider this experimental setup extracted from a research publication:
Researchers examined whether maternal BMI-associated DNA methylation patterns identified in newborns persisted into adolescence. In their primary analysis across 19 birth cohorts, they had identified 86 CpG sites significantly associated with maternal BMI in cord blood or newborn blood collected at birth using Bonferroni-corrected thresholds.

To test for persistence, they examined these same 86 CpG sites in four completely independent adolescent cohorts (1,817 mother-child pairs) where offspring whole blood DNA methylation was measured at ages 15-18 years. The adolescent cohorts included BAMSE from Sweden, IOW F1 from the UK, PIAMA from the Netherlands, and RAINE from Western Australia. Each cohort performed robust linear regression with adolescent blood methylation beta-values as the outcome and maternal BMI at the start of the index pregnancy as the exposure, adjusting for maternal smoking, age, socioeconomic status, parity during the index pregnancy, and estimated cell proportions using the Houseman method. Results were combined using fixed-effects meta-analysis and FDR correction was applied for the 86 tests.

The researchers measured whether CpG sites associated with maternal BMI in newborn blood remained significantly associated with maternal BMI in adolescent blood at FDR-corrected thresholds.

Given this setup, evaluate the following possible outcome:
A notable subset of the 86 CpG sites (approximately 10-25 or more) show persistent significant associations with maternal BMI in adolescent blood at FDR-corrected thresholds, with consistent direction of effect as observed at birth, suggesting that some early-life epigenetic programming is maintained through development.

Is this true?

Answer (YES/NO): NO